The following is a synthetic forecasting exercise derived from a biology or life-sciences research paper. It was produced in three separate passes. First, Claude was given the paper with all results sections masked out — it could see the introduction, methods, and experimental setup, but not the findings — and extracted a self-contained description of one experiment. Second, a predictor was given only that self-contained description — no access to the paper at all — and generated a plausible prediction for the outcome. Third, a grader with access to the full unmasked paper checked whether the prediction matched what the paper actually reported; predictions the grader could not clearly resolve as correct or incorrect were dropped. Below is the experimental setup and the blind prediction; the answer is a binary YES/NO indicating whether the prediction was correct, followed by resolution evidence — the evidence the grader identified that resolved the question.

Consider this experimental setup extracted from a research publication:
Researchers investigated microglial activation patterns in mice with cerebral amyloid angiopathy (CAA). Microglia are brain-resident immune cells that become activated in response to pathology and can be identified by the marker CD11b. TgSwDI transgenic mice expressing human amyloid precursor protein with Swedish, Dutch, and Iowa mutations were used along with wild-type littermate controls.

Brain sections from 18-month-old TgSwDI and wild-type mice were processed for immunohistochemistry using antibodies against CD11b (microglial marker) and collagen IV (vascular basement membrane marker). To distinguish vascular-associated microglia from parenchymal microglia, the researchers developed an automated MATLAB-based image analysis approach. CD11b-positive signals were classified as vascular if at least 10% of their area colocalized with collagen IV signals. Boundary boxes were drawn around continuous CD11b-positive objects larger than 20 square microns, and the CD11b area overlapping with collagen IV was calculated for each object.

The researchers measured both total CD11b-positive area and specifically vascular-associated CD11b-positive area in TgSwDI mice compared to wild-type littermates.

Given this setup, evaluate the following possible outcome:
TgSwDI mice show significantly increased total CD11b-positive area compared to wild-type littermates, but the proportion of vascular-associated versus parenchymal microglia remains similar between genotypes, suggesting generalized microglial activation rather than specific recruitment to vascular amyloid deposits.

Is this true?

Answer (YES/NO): NO